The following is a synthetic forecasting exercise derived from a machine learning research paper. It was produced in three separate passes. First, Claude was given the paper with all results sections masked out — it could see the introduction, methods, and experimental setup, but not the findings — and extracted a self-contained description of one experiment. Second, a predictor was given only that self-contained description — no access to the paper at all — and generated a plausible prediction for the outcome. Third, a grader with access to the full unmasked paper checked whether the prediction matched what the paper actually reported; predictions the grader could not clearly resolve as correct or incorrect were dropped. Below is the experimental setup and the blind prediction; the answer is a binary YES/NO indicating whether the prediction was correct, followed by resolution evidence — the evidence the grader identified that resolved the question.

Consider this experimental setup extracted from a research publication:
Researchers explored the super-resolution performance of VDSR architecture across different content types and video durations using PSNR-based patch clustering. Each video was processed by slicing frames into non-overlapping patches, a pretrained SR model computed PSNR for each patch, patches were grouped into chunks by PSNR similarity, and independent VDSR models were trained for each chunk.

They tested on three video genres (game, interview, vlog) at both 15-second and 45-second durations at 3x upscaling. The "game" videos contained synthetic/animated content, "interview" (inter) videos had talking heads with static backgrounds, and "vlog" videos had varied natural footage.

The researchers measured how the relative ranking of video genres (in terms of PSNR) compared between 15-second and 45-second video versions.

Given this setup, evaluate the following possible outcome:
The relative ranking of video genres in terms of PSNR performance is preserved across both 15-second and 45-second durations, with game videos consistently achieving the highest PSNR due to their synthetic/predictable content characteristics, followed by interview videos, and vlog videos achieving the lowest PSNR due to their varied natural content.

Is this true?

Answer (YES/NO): NO